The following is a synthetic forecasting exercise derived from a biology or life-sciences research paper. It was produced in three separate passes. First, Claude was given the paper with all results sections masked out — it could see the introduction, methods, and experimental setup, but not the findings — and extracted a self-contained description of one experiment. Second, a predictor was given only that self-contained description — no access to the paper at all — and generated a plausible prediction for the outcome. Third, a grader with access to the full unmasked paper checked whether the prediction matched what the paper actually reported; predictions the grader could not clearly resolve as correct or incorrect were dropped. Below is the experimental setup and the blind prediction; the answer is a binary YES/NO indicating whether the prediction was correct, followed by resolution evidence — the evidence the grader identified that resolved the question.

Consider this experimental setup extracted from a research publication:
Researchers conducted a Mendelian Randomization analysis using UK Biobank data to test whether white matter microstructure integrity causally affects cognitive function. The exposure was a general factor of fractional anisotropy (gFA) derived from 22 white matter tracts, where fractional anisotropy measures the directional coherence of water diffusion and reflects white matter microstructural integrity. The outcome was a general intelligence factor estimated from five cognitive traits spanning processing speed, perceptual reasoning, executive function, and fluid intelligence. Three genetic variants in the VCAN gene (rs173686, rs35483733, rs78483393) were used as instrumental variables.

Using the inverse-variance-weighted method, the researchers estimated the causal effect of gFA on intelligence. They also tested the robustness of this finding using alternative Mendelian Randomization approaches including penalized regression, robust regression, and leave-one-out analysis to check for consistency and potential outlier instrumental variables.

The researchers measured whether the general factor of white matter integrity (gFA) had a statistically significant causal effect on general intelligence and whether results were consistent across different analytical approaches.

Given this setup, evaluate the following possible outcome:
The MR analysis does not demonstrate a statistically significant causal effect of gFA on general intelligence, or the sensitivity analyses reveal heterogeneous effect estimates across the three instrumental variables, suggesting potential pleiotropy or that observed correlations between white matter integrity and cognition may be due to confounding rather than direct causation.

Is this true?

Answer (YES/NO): NO